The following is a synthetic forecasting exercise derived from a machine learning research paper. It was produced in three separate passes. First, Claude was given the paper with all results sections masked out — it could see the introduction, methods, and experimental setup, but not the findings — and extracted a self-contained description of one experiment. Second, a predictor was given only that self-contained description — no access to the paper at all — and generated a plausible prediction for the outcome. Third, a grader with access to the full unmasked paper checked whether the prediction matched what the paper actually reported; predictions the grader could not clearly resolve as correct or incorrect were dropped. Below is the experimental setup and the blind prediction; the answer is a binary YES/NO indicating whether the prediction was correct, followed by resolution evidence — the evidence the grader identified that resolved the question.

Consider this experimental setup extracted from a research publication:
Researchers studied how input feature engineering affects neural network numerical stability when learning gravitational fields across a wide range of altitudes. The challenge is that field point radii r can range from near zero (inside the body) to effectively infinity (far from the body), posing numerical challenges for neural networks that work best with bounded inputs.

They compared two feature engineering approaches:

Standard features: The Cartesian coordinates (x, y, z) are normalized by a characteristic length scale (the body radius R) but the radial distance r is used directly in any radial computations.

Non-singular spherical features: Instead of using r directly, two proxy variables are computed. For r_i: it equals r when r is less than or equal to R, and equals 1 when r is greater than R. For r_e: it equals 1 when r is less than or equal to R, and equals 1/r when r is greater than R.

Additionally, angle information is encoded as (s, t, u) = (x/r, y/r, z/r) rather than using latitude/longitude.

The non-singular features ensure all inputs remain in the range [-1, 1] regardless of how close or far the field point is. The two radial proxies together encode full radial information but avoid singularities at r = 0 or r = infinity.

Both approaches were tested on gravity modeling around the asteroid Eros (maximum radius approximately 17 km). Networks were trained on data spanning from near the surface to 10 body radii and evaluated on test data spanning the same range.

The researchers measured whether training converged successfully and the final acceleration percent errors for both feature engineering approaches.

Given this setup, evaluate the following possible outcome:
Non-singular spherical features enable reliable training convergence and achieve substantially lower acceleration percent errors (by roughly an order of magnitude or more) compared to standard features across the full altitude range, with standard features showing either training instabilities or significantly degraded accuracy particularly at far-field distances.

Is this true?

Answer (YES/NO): YES